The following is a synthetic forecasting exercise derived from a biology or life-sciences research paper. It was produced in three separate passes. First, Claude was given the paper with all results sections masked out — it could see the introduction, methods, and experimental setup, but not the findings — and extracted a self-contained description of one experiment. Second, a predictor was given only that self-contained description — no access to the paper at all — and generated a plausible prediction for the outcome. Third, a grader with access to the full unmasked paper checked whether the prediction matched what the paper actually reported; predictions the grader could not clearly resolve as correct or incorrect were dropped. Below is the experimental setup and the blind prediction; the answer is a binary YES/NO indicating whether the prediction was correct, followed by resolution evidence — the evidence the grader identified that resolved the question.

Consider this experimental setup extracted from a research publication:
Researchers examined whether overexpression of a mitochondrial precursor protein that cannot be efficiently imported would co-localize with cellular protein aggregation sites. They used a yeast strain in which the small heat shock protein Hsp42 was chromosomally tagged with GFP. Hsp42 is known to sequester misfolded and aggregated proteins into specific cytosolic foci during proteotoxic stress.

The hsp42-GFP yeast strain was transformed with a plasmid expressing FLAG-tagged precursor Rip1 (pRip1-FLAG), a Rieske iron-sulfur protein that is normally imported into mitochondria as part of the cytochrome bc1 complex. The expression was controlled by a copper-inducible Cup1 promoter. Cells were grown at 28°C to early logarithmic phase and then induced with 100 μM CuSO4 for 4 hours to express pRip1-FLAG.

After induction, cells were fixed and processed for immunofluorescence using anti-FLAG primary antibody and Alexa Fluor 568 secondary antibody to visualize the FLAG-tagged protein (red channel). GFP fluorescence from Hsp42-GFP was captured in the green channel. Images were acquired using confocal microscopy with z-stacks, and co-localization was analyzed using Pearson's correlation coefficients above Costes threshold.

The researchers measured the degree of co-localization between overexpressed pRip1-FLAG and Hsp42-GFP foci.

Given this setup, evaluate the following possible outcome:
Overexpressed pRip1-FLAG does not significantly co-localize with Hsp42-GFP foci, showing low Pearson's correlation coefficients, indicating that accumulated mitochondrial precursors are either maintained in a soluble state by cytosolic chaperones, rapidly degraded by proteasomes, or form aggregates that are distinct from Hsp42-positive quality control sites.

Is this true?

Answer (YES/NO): NO